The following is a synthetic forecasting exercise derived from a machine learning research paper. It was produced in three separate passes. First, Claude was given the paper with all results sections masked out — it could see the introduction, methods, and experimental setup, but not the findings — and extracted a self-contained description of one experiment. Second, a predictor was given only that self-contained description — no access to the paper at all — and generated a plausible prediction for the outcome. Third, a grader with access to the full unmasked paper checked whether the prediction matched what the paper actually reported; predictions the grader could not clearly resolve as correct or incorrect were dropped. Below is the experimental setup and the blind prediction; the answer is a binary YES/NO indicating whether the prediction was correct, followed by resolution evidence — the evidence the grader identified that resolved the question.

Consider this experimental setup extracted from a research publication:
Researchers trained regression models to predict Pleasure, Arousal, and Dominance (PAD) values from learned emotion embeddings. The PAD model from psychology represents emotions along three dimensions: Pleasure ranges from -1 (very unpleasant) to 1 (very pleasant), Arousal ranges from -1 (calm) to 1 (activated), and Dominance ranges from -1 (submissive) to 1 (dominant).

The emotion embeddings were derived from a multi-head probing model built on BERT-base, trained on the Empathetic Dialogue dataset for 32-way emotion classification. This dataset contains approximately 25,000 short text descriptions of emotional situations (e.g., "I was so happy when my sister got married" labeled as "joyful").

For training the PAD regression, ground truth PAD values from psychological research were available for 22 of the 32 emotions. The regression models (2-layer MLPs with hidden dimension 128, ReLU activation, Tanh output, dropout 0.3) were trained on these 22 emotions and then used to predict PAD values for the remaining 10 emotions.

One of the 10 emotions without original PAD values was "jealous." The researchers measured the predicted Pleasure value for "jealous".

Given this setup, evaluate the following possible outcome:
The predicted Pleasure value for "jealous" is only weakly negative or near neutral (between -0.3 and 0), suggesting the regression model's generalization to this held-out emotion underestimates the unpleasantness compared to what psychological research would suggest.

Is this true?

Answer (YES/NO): YES